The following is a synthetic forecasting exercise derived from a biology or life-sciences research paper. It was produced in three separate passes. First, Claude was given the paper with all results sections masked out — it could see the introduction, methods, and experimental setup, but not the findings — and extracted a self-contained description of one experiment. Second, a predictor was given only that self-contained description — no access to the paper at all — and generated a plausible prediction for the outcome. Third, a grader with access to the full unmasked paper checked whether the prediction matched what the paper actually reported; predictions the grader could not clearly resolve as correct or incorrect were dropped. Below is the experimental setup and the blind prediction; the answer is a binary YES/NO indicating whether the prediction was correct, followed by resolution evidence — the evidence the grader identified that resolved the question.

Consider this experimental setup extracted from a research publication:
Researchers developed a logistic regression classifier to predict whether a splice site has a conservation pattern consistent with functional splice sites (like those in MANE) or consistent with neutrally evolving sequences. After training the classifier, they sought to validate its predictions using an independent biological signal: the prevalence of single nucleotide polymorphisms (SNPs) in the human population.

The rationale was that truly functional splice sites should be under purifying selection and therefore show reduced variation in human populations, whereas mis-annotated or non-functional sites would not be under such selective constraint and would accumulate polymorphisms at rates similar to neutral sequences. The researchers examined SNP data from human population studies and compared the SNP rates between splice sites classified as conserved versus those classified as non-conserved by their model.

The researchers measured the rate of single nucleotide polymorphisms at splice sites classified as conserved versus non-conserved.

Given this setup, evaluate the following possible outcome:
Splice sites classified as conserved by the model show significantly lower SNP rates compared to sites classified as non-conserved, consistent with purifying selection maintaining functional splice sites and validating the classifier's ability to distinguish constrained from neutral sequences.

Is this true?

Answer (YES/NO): YES